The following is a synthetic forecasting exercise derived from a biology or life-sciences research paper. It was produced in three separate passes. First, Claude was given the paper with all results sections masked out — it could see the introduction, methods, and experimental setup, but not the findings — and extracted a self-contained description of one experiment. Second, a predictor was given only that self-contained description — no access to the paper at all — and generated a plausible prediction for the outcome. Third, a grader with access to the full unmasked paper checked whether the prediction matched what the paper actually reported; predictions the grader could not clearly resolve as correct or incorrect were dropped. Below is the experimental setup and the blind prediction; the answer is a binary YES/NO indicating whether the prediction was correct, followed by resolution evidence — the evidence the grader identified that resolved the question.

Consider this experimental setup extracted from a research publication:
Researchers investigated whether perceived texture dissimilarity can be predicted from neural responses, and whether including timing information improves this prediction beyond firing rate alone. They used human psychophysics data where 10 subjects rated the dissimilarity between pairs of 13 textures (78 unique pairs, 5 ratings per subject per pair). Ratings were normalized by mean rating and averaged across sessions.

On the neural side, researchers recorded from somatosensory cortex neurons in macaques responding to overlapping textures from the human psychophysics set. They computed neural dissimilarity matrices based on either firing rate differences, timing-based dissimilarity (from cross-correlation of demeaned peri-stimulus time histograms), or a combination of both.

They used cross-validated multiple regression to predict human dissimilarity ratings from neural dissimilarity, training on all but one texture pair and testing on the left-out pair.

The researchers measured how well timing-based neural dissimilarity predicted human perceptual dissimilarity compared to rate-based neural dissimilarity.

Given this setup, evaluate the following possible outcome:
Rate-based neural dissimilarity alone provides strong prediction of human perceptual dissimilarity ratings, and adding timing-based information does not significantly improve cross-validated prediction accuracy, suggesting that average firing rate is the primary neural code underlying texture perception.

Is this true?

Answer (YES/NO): NO